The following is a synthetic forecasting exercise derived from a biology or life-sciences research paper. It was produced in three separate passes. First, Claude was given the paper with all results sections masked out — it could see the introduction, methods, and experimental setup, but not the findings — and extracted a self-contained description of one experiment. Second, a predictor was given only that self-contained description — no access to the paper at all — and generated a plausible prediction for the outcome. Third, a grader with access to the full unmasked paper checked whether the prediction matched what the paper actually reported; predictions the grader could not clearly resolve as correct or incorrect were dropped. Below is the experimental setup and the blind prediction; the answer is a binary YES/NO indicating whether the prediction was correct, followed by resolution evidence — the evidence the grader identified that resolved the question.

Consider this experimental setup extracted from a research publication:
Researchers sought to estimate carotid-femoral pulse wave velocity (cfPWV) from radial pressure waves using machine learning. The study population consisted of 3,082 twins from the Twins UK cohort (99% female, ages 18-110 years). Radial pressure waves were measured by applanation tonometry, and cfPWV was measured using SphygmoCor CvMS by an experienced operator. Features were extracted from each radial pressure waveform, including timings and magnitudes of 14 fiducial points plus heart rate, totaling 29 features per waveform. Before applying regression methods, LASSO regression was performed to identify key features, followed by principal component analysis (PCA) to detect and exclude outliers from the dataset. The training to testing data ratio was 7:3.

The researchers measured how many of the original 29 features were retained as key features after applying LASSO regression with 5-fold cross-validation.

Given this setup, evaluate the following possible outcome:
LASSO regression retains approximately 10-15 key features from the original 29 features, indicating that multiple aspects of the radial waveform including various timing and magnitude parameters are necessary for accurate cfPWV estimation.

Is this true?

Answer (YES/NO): NO